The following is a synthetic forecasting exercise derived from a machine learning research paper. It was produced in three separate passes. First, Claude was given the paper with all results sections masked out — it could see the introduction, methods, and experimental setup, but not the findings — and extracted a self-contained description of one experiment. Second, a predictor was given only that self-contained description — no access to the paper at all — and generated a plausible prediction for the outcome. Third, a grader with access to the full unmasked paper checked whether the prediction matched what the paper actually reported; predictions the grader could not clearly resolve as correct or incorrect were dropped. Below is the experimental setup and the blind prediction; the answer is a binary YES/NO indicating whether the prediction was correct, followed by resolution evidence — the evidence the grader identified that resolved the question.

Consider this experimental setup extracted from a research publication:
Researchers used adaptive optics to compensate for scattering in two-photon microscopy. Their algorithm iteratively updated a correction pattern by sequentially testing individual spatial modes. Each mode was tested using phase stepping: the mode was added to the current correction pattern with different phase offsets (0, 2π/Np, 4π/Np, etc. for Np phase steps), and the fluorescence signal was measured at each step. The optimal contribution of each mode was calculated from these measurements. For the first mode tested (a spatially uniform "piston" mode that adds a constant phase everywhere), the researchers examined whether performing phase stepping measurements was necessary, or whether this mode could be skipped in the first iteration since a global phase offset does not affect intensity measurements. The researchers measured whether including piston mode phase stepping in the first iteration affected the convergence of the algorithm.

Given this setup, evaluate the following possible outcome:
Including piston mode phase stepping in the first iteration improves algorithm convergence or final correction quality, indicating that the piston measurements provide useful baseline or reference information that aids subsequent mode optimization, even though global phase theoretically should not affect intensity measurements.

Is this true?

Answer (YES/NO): NO